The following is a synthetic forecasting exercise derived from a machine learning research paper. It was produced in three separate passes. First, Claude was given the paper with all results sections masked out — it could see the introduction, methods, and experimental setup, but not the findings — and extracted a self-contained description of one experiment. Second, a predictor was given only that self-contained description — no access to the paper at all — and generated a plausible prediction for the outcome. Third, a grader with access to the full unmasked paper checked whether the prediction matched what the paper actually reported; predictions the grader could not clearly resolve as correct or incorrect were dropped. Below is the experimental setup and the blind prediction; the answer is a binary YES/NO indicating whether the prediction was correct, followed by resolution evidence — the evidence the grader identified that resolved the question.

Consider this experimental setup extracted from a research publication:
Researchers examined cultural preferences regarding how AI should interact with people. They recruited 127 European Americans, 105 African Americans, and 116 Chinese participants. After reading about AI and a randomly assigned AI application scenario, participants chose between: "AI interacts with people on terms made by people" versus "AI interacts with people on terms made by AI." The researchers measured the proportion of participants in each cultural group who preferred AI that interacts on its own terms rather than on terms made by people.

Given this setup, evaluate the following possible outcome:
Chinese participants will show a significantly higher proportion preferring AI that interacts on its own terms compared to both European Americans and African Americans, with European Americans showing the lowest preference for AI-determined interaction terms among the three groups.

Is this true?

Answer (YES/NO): NO